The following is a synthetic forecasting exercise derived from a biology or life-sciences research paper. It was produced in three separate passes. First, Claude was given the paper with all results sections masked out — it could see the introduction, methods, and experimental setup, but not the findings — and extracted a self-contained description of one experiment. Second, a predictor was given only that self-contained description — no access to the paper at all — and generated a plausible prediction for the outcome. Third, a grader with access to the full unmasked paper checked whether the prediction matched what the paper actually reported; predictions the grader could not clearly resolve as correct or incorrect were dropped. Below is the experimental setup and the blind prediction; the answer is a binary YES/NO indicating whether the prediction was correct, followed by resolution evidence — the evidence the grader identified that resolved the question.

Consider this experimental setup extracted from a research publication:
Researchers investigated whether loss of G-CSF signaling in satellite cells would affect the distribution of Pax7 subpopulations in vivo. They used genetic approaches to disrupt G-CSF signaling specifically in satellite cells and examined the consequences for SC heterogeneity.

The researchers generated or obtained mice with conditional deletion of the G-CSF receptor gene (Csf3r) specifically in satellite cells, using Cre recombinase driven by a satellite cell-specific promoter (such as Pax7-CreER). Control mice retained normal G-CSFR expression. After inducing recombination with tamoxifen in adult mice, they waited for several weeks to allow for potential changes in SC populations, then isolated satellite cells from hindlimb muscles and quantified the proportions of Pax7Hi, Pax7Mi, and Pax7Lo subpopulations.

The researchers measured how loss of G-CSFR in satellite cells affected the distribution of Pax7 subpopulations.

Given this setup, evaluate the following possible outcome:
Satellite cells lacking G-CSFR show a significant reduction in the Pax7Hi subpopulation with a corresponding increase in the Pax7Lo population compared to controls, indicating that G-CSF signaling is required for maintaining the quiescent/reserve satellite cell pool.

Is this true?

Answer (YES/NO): YES